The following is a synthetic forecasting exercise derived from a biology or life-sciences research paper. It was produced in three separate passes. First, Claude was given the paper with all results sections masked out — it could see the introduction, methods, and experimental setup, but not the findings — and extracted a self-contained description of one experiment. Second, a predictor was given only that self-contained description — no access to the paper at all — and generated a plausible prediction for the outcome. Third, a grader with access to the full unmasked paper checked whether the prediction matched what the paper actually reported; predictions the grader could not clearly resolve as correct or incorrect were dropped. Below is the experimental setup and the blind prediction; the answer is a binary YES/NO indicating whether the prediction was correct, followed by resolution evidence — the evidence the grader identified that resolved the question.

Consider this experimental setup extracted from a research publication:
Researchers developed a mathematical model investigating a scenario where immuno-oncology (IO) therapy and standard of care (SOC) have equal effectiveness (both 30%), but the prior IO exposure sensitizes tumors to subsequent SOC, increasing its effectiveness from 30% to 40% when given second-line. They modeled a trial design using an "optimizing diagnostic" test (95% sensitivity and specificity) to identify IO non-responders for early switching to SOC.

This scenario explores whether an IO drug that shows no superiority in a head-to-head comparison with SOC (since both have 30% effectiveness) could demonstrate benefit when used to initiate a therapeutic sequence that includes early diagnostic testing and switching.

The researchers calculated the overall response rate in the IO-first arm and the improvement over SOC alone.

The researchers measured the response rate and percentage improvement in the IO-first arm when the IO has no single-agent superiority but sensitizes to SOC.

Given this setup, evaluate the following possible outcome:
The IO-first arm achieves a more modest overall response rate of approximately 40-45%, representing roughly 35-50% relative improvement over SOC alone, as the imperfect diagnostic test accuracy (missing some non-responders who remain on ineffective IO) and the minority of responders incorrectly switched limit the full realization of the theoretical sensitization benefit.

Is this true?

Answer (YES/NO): NO